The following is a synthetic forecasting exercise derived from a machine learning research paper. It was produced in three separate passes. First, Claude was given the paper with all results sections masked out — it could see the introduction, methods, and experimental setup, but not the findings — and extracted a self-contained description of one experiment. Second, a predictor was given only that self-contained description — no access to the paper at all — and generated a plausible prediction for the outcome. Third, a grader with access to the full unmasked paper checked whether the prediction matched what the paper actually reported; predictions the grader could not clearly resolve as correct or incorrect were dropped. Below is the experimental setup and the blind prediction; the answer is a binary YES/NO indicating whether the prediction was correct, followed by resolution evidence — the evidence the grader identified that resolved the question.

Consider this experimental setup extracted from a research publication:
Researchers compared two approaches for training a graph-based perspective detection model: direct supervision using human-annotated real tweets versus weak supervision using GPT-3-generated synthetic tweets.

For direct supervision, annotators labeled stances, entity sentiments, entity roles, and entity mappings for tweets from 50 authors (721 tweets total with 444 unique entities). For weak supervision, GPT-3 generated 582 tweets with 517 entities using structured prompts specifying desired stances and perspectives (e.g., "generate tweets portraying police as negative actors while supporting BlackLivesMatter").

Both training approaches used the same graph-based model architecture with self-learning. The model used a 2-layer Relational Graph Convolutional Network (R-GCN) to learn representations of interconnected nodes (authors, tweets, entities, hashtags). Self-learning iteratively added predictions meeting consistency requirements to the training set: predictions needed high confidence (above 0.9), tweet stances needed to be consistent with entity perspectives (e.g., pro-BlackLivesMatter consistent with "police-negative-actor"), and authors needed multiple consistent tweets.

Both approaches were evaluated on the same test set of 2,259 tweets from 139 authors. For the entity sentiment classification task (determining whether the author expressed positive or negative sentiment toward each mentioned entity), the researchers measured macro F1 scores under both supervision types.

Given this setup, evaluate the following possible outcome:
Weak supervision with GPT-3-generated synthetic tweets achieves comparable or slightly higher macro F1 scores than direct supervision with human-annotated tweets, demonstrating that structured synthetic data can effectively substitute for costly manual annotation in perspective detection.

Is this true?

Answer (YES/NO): NO